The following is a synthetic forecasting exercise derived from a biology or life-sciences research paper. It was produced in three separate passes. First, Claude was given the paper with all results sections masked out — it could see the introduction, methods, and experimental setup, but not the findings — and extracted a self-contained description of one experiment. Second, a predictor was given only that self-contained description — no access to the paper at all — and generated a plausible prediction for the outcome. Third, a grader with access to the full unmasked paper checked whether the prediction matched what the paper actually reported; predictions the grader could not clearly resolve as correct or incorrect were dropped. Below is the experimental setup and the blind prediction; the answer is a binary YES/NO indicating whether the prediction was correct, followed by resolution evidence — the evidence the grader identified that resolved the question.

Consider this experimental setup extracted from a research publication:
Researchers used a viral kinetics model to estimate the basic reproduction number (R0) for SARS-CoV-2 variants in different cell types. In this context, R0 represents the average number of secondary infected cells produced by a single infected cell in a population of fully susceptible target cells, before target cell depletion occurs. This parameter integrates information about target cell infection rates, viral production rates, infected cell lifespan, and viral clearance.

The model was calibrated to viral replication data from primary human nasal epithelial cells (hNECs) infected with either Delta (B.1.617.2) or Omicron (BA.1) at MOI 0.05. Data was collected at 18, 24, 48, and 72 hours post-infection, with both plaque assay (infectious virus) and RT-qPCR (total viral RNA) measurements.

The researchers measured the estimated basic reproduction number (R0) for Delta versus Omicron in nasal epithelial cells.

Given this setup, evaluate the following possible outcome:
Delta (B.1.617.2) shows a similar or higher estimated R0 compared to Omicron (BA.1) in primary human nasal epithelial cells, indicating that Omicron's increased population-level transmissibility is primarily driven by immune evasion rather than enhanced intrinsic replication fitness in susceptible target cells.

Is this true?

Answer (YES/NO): NO